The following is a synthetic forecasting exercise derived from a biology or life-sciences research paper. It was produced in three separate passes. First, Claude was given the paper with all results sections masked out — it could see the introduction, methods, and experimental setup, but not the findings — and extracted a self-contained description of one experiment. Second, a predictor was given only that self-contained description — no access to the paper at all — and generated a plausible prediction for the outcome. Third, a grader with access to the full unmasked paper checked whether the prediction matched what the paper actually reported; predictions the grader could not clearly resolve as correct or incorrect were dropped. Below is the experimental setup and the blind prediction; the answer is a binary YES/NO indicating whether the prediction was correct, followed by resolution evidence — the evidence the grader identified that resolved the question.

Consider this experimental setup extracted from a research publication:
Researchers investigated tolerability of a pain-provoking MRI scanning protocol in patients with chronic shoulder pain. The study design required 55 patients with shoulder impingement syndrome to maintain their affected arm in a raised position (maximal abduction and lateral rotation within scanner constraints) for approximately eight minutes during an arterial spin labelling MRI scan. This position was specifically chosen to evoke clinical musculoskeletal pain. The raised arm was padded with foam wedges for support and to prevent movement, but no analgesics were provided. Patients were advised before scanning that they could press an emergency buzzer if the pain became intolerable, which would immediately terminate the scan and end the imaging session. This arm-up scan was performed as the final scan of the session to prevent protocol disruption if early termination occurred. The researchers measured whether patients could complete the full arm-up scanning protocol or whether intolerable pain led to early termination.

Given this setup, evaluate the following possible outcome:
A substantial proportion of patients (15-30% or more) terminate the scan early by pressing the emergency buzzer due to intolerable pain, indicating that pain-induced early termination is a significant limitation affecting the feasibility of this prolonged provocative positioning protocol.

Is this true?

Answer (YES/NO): NO